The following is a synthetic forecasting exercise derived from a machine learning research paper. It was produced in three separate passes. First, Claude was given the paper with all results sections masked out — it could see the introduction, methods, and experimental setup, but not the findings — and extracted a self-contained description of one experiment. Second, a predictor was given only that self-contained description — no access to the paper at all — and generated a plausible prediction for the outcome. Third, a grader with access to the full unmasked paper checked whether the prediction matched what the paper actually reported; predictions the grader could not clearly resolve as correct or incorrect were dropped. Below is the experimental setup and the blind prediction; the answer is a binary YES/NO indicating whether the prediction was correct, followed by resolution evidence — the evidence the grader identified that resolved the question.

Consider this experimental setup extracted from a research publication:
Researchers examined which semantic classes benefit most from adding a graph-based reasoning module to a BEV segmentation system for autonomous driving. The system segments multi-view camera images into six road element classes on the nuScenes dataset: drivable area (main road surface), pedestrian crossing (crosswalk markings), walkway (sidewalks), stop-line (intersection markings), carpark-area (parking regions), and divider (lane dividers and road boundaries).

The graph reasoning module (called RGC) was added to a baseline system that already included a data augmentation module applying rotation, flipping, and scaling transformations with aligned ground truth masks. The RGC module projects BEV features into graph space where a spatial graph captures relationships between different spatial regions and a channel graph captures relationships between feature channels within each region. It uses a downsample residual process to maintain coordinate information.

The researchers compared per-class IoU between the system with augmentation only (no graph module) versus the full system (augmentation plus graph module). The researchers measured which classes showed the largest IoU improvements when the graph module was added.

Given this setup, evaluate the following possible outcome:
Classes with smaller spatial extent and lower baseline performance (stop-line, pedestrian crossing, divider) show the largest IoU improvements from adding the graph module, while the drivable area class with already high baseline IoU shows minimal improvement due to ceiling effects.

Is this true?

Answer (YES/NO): NO